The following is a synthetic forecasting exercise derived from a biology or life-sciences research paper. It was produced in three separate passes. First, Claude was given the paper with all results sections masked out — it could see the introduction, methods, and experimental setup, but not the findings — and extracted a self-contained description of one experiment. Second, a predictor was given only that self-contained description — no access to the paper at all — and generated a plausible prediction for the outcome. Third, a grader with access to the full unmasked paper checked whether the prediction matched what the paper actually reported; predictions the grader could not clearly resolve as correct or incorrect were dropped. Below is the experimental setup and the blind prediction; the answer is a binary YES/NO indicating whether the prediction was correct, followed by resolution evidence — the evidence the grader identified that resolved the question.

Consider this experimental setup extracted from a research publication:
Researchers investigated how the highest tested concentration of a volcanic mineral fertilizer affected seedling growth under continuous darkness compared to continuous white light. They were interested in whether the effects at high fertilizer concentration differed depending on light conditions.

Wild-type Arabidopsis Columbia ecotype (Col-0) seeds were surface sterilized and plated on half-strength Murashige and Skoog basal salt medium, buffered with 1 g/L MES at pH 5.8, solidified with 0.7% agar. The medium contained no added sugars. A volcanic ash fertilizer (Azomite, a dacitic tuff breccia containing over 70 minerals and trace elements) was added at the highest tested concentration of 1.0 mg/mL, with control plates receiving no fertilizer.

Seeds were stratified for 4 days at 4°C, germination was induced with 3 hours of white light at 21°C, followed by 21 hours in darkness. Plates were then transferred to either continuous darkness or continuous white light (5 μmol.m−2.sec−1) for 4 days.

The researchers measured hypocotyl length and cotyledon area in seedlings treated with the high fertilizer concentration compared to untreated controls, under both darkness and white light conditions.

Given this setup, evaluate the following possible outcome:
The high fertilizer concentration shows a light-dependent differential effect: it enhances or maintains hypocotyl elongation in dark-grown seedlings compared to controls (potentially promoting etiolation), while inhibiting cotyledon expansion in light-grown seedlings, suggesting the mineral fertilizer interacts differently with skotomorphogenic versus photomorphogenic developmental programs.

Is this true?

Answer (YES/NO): NO